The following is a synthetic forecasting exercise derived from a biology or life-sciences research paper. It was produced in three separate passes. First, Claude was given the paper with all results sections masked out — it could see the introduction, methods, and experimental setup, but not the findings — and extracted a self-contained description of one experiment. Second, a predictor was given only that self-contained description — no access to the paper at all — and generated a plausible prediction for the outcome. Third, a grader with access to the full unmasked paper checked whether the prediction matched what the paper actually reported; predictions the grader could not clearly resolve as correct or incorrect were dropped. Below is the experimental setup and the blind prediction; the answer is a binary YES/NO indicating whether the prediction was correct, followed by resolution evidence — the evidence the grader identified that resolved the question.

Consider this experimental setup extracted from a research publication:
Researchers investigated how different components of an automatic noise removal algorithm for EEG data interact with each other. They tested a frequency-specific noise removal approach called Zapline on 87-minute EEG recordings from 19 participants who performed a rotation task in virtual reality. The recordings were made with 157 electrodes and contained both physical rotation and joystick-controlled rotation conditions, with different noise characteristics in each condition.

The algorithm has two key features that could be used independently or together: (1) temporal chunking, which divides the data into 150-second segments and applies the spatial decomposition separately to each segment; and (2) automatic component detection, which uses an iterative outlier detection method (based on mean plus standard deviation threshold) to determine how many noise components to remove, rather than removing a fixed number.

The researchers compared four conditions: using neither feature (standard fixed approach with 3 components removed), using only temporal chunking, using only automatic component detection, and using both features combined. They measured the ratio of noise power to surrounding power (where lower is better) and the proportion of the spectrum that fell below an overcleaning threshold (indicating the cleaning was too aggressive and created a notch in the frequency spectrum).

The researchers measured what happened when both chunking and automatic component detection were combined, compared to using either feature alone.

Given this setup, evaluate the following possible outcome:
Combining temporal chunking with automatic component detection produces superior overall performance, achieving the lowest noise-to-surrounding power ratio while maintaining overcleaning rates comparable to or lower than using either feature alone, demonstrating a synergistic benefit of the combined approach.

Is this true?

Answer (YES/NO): NO